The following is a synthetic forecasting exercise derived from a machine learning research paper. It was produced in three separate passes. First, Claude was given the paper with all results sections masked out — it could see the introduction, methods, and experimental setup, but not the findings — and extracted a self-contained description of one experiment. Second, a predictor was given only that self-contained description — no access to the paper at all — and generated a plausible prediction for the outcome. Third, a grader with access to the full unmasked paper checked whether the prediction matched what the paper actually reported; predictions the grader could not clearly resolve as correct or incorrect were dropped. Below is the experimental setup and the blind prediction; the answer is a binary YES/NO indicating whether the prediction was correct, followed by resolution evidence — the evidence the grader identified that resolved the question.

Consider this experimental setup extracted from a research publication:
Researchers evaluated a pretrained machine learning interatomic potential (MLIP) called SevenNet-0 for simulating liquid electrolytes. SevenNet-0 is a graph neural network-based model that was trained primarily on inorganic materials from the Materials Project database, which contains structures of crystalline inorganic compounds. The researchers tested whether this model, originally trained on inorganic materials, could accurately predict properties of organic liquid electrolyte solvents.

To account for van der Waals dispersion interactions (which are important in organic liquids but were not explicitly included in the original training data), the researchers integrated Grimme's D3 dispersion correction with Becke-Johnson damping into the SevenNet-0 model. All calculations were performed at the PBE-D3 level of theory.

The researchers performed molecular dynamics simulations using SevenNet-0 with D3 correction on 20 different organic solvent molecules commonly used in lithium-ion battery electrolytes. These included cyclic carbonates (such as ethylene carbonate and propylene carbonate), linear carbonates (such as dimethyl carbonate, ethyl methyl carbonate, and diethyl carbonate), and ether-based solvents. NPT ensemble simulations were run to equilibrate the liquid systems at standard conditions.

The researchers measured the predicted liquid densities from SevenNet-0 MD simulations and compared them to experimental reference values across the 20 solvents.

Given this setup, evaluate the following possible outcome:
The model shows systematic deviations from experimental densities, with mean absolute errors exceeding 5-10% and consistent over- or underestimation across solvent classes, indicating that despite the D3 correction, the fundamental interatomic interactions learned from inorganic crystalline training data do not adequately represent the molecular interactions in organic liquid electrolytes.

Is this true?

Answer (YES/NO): NO